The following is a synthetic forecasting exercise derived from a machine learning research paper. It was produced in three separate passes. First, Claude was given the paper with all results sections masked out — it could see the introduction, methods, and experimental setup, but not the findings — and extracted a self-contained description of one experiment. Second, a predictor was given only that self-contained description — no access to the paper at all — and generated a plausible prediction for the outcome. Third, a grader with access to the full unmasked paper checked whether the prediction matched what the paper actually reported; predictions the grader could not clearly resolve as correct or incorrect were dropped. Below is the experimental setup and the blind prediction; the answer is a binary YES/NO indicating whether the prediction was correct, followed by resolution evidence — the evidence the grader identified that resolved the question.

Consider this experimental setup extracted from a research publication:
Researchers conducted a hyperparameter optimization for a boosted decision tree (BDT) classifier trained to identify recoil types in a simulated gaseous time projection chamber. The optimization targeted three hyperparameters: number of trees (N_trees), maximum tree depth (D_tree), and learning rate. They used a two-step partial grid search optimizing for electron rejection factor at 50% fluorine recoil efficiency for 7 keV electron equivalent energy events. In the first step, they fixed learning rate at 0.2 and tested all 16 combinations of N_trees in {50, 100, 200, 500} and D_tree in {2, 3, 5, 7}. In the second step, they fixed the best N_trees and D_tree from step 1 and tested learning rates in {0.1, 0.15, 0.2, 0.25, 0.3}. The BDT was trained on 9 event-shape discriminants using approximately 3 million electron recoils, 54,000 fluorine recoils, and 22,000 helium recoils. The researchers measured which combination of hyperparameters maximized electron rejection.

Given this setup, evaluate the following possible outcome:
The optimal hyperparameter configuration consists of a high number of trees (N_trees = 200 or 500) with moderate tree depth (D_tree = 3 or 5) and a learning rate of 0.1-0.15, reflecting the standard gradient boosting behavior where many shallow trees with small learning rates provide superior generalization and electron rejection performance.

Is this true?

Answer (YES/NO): NO